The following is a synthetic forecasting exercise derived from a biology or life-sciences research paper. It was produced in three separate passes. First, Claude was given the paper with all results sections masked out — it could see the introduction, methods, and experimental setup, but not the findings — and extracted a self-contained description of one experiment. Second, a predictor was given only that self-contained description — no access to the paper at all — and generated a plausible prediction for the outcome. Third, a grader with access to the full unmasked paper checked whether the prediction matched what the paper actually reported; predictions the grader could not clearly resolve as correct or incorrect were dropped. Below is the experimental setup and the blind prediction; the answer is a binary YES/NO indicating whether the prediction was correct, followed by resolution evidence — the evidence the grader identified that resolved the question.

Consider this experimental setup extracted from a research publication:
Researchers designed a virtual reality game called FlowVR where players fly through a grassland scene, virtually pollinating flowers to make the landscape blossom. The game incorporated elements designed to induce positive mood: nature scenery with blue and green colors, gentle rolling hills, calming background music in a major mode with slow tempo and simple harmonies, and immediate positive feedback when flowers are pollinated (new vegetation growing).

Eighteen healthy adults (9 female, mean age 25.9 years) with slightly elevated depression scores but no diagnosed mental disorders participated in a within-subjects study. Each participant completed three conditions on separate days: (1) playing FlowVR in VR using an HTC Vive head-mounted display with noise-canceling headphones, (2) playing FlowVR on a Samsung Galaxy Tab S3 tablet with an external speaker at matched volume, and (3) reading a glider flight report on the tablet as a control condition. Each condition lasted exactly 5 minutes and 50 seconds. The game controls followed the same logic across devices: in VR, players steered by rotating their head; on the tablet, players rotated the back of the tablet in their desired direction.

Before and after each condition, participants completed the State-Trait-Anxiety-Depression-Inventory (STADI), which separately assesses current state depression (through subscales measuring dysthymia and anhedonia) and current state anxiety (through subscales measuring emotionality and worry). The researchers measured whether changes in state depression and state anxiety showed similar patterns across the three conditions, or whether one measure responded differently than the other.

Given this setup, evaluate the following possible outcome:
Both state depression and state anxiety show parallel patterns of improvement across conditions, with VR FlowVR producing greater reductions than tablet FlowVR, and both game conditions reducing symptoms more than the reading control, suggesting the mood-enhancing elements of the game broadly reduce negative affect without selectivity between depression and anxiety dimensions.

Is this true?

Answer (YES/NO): NO